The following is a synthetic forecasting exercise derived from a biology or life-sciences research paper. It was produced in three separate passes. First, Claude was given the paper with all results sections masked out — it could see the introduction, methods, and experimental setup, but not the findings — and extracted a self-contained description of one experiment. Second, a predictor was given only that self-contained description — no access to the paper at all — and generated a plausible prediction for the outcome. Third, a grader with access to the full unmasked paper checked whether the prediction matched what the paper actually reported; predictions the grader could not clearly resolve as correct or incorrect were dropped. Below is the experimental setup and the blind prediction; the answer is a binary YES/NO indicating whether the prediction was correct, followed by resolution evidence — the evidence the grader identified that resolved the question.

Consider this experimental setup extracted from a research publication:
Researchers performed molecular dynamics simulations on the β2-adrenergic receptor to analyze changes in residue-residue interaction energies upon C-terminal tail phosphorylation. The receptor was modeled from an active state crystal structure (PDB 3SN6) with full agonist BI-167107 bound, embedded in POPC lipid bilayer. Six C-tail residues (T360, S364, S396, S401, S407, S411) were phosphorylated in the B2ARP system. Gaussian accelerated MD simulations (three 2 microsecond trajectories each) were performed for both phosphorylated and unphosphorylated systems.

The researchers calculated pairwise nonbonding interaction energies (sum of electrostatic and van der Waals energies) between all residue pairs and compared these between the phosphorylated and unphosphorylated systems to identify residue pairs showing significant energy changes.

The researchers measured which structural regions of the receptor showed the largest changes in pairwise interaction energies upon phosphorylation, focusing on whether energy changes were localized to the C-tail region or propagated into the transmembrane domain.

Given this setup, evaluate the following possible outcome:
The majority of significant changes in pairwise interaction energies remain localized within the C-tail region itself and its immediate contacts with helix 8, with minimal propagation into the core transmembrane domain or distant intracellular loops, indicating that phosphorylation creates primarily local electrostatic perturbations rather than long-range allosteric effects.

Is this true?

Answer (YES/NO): NO